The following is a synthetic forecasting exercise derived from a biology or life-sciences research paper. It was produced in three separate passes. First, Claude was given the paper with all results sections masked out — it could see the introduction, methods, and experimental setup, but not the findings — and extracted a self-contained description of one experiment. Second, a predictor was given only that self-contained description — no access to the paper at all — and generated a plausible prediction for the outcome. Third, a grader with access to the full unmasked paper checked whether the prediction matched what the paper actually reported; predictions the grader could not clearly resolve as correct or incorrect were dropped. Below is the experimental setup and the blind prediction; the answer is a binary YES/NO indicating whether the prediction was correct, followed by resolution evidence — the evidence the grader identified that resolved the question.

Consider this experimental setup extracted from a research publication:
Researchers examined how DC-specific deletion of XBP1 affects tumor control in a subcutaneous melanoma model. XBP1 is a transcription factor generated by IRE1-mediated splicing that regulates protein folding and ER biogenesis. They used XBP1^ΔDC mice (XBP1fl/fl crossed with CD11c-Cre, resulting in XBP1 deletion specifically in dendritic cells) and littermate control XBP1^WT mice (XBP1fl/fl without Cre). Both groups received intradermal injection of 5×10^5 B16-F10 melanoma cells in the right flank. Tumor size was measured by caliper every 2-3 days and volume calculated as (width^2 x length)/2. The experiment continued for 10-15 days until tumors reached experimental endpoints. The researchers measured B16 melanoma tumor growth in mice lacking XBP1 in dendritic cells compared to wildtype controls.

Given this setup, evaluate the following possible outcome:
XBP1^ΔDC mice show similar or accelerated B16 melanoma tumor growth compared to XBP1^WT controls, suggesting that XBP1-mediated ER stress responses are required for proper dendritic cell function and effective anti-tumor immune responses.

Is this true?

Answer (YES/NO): YES